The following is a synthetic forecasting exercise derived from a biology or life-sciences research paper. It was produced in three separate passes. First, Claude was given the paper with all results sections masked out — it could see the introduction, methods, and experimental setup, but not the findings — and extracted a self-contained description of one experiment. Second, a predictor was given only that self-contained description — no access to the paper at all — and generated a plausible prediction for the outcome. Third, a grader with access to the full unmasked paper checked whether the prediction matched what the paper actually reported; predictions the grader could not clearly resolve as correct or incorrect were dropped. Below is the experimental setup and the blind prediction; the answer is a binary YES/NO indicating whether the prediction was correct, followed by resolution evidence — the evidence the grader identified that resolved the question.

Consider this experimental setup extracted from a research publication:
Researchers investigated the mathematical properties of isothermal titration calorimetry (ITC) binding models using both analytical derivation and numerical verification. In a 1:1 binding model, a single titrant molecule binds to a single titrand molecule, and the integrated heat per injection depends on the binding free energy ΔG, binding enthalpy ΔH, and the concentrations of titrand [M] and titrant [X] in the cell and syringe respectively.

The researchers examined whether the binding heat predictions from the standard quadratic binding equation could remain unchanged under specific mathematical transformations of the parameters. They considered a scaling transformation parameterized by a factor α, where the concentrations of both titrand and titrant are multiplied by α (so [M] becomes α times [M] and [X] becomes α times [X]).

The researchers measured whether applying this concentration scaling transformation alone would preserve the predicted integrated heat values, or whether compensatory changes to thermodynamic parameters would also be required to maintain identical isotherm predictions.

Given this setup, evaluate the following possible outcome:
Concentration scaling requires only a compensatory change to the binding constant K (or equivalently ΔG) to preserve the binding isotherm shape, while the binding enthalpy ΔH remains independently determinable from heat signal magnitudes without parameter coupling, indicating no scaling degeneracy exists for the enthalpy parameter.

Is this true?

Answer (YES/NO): NO